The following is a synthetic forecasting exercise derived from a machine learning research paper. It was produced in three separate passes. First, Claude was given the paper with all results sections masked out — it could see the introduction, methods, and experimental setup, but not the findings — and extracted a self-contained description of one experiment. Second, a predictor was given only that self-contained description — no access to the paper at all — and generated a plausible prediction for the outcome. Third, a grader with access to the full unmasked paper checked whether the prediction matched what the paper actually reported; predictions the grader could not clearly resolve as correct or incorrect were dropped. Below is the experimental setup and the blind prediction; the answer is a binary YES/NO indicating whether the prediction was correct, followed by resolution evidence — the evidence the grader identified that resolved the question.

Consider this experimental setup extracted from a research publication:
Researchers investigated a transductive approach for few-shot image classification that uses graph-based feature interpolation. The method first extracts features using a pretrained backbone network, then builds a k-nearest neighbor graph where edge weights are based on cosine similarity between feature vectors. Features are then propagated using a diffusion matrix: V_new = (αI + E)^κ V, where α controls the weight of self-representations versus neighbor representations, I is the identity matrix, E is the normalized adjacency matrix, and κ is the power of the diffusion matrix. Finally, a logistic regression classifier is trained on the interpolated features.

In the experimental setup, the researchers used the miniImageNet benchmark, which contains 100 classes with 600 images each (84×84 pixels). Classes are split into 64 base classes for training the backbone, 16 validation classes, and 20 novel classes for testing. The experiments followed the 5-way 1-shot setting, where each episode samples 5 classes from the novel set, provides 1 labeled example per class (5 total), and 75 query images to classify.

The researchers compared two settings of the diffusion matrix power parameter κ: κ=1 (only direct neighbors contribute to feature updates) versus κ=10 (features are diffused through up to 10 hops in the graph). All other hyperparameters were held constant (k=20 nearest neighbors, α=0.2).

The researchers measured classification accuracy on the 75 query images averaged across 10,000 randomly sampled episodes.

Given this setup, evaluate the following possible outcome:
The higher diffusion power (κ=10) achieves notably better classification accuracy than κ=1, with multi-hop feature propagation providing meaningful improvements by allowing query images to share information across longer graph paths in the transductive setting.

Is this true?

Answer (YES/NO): NO